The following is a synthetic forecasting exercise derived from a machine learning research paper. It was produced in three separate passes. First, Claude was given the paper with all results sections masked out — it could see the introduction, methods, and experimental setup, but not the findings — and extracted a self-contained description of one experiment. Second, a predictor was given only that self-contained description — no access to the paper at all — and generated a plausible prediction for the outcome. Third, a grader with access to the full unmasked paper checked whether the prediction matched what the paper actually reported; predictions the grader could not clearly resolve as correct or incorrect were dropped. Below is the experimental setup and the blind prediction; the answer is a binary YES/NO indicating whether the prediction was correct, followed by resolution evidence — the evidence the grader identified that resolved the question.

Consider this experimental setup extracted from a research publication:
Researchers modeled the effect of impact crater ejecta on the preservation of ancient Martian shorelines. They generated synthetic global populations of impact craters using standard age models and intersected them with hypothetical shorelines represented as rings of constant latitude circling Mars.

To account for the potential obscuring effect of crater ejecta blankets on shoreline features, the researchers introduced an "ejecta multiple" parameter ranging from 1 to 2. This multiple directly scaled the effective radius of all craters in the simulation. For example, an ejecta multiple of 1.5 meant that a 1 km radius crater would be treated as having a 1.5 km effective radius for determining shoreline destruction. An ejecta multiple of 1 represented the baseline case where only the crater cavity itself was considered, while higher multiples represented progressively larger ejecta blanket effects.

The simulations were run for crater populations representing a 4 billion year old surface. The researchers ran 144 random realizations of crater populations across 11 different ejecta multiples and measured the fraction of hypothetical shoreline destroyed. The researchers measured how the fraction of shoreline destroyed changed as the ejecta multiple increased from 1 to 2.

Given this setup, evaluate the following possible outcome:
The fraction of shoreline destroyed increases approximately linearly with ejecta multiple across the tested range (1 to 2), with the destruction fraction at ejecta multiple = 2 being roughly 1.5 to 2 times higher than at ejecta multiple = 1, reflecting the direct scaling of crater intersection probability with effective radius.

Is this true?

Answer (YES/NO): NO